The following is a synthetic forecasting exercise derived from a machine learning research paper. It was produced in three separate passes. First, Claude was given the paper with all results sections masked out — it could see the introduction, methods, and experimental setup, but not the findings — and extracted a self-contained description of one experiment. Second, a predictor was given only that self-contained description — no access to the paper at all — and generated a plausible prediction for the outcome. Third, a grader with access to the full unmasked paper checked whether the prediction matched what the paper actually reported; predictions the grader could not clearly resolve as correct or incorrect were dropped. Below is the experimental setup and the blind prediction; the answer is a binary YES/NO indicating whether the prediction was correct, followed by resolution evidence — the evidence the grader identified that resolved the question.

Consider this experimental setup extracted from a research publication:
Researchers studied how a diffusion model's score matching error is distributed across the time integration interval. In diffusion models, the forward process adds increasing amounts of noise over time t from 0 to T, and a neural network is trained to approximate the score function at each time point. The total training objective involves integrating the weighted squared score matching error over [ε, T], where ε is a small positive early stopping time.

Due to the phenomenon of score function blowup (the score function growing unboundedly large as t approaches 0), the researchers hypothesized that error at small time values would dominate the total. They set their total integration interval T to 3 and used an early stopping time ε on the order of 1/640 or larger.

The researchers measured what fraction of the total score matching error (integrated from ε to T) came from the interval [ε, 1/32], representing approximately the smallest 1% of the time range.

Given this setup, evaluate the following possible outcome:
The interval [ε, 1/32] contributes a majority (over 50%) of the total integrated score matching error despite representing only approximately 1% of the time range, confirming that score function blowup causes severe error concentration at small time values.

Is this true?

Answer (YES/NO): YES